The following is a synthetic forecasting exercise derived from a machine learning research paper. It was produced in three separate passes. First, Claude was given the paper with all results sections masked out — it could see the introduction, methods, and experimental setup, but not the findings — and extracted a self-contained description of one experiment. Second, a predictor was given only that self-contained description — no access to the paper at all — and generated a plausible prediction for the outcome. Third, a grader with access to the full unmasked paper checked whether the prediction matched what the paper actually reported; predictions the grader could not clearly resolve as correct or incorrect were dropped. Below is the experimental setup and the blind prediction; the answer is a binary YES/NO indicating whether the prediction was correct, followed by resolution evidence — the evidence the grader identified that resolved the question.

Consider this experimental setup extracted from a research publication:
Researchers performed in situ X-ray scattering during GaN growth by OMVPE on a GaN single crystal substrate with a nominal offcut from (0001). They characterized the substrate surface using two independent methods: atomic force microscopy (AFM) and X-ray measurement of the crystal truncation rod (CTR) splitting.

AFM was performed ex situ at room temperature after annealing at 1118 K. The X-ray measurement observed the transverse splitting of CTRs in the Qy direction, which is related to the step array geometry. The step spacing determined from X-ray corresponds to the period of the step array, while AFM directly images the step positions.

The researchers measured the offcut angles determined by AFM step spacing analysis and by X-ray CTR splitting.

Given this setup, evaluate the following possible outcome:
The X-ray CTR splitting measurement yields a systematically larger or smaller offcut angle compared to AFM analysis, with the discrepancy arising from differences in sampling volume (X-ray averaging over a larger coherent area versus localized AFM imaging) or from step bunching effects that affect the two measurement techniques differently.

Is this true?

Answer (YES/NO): NO